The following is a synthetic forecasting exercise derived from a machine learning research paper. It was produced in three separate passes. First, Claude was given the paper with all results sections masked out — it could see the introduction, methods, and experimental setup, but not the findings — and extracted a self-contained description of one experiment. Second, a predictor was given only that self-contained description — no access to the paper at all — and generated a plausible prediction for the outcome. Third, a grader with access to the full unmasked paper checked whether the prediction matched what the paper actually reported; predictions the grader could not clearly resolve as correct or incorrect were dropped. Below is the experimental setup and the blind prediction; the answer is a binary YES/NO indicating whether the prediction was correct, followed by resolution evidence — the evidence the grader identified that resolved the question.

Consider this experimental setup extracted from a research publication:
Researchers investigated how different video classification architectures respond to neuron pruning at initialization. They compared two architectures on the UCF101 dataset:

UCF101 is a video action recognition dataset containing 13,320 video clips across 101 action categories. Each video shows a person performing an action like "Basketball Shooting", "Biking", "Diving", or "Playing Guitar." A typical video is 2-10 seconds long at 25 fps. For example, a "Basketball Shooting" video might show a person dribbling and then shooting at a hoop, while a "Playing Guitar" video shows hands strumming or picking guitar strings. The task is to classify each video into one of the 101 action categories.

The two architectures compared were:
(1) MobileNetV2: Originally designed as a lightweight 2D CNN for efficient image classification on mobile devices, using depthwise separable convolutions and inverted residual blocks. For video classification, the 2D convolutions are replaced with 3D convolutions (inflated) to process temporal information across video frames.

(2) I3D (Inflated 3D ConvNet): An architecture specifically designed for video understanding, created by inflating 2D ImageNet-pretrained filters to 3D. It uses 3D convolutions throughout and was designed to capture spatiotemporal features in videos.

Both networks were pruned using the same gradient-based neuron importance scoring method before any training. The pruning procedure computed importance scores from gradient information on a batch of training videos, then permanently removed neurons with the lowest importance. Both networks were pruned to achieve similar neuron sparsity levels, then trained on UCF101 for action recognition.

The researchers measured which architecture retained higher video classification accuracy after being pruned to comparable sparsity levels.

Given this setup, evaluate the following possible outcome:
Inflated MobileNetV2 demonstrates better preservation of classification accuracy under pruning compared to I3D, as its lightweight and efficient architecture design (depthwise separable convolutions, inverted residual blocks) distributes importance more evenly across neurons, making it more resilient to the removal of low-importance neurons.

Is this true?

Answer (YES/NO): NO